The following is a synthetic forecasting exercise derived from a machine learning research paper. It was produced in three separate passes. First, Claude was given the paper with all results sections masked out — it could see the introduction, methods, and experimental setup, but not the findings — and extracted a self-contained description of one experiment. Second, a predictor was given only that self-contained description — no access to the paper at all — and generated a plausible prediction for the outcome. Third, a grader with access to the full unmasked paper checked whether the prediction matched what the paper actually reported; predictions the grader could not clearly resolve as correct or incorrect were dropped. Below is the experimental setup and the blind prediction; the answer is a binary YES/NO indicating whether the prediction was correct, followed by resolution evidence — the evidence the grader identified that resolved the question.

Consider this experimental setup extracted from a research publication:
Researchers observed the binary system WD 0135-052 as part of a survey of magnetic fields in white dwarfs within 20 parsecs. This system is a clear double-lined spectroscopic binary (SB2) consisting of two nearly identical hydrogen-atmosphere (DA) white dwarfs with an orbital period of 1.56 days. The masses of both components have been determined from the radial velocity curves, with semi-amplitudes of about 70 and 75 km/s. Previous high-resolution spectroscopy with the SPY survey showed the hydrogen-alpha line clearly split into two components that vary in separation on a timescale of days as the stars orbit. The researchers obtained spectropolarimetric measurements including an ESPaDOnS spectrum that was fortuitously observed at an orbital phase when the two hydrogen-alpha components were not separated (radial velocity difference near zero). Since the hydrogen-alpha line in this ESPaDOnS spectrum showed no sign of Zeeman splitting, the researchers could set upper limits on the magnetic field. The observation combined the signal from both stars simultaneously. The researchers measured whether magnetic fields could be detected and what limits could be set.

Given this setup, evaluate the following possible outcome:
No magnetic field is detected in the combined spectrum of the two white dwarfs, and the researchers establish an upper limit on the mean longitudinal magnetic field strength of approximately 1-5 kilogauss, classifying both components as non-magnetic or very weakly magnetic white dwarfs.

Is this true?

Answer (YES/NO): NO